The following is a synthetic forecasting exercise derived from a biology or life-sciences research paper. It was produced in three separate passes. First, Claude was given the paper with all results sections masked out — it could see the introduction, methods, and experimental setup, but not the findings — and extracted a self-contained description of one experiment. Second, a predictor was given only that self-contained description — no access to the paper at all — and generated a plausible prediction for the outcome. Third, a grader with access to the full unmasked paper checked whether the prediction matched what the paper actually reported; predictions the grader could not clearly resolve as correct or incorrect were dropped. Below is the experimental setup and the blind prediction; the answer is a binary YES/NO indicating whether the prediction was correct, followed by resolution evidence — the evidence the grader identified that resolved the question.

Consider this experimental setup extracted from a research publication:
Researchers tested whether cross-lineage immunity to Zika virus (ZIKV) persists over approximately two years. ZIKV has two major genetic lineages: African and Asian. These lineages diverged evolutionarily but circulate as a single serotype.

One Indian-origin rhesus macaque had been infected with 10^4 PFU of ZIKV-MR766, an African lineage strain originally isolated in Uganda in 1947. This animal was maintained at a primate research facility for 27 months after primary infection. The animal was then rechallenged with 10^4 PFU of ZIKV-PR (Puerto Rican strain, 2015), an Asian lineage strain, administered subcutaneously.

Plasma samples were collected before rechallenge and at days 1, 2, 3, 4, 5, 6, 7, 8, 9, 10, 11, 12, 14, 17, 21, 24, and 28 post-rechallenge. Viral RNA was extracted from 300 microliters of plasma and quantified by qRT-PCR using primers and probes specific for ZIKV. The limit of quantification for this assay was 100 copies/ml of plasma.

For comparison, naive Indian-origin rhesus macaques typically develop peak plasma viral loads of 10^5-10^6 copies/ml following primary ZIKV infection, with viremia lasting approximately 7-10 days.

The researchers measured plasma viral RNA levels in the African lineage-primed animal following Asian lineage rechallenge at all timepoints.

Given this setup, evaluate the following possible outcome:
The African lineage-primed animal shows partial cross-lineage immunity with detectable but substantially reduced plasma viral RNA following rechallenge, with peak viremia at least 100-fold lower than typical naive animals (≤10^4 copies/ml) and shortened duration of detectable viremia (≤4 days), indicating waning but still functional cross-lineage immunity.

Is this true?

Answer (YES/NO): NO